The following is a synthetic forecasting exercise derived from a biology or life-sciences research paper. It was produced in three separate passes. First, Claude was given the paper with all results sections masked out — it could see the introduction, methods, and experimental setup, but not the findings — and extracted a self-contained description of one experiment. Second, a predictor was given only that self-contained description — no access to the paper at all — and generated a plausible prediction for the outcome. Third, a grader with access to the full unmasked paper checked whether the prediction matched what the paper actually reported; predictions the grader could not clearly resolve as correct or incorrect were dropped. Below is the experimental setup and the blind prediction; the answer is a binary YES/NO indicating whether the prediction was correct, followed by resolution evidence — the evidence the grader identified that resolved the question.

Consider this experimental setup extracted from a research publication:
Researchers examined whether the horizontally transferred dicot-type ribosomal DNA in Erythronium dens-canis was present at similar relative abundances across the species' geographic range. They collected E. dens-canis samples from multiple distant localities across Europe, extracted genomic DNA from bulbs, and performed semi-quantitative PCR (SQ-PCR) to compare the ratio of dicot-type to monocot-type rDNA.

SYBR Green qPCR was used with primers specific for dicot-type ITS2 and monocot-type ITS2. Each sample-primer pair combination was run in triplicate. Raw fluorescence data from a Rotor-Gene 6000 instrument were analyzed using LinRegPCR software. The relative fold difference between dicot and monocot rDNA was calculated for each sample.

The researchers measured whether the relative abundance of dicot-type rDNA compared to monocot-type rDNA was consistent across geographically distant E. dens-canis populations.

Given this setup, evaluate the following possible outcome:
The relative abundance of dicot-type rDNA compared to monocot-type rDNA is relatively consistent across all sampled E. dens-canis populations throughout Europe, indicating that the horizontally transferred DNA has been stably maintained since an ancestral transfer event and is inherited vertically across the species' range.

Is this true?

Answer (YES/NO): NO